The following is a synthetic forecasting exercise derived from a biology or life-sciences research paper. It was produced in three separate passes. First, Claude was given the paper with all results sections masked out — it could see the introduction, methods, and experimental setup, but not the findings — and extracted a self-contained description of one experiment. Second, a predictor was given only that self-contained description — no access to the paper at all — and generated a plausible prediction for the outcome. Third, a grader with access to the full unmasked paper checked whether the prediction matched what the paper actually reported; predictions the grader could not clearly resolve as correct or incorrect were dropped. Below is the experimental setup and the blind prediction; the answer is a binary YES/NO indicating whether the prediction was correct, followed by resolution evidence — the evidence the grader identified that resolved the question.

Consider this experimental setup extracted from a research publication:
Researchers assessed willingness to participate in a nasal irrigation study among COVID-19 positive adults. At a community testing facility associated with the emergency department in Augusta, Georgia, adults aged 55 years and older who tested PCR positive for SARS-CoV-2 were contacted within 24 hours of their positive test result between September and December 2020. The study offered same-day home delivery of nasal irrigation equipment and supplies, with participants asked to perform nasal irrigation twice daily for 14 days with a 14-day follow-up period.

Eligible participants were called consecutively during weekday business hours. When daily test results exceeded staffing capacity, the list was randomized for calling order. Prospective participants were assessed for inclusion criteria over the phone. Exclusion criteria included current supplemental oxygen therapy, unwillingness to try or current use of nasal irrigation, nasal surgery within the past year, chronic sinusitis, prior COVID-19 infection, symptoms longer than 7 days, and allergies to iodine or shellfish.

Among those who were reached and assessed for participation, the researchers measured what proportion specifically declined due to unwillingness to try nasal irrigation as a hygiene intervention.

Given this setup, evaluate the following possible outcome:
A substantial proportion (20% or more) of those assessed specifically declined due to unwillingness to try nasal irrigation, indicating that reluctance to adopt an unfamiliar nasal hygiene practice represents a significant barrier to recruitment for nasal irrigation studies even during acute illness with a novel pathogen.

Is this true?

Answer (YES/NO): NO